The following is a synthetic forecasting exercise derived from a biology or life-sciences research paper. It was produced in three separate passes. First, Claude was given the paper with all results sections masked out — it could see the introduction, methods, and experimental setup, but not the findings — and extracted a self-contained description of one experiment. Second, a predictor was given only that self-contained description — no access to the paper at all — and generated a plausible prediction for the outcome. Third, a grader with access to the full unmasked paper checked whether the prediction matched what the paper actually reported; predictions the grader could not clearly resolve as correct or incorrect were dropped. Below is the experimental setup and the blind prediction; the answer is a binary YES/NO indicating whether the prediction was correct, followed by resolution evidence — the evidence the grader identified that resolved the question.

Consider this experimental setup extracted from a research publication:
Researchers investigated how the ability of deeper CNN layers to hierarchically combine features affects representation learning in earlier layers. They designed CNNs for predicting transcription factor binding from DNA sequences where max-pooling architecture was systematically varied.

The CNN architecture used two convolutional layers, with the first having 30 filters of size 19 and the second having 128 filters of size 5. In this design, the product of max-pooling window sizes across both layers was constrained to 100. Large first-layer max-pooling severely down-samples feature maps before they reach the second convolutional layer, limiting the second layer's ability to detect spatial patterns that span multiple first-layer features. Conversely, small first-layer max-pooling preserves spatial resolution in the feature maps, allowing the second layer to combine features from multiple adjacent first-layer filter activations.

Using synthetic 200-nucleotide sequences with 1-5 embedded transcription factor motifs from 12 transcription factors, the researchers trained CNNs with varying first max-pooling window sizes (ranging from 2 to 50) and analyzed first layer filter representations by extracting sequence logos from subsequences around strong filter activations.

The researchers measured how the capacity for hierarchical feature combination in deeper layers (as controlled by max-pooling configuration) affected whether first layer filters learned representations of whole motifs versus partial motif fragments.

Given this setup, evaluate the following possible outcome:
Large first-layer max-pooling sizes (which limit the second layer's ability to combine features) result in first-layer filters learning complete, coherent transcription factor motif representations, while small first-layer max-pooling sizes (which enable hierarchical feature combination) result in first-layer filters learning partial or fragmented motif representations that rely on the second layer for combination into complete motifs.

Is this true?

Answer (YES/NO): YES